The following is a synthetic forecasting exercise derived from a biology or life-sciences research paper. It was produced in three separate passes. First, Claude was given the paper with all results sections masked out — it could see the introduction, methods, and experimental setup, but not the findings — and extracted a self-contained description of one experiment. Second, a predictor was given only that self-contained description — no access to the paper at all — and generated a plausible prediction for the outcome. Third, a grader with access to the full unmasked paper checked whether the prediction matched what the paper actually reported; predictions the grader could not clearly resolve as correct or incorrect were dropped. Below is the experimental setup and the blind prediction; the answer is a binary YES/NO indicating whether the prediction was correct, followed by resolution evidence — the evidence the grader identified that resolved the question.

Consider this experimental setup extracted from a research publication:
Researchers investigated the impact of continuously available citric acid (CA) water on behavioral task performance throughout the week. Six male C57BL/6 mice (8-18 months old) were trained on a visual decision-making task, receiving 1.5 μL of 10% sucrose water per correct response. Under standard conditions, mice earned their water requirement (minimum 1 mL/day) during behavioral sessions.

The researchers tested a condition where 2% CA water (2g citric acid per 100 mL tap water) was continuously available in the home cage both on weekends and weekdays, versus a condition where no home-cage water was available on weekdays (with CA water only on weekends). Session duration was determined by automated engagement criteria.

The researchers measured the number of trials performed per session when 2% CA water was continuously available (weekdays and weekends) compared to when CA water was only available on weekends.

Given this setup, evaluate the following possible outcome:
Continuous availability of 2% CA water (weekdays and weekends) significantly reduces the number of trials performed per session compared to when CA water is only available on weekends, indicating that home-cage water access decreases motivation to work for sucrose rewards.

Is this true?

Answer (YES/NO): NO